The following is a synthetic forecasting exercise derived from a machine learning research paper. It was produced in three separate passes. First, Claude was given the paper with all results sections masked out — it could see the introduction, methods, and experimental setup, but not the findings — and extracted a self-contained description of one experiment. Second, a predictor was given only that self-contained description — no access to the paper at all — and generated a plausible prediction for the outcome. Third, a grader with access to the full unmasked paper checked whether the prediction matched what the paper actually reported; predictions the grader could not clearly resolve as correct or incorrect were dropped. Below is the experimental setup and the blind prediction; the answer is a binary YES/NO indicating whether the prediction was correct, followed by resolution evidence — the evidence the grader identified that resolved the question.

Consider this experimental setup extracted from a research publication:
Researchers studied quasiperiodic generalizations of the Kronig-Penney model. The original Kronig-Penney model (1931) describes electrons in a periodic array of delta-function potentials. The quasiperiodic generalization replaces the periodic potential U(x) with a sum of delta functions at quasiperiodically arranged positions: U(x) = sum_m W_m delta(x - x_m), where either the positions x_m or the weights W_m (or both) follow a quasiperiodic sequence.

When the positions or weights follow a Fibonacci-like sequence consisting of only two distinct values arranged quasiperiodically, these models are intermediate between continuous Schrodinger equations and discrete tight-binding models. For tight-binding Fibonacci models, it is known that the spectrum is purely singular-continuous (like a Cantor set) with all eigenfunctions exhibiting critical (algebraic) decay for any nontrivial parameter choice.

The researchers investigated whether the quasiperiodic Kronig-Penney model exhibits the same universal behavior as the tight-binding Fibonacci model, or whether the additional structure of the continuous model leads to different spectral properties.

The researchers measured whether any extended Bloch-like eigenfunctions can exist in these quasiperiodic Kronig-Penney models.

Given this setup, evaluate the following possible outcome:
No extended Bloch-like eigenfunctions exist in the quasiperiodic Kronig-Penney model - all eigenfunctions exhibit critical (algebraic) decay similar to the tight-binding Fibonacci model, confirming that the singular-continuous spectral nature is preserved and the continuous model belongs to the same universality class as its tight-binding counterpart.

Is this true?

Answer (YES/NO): NO